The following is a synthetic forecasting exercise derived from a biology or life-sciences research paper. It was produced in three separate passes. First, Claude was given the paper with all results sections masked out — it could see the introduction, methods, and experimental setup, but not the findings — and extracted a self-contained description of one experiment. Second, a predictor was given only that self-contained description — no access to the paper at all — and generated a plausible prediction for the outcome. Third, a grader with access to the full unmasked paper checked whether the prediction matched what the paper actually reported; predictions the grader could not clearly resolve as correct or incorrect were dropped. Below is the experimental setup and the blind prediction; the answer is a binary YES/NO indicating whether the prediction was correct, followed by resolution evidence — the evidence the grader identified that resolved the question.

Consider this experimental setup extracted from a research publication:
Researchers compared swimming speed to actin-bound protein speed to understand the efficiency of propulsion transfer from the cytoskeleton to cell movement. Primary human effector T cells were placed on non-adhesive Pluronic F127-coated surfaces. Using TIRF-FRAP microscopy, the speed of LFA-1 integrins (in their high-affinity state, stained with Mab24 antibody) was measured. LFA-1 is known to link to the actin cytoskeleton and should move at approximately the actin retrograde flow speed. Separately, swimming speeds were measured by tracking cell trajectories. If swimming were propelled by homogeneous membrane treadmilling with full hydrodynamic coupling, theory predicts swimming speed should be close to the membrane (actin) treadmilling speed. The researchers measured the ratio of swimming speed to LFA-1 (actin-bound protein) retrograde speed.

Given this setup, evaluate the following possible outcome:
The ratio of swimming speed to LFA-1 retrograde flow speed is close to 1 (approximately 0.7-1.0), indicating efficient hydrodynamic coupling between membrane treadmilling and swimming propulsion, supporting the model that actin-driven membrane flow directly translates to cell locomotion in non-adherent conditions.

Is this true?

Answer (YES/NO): NO